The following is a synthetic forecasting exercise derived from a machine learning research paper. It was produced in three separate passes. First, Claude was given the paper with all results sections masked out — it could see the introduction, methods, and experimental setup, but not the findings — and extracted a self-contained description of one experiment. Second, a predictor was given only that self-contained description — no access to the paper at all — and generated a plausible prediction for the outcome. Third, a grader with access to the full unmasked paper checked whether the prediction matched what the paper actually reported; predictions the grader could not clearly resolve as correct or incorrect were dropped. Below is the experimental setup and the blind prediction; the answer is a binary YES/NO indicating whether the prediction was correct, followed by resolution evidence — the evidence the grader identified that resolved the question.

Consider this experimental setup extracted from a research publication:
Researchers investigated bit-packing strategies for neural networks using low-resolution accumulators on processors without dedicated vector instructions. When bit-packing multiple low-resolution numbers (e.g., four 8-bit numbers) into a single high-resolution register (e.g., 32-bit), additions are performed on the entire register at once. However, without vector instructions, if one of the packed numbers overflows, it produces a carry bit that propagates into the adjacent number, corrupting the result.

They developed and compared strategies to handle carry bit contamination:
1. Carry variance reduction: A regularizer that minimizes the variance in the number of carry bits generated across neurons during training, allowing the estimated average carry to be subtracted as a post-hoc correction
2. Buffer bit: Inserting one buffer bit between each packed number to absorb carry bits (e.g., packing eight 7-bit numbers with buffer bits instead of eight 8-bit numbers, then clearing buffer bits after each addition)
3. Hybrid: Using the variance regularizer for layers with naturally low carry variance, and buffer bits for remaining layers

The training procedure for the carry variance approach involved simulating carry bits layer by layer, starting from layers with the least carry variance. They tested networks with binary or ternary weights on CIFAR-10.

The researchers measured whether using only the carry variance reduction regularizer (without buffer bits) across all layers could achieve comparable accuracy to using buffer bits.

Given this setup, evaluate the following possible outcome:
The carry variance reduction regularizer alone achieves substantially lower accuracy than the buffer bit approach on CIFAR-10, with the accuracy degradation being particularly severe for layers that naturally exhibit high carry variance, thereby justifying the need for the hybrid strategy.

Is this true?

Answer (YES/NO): NO